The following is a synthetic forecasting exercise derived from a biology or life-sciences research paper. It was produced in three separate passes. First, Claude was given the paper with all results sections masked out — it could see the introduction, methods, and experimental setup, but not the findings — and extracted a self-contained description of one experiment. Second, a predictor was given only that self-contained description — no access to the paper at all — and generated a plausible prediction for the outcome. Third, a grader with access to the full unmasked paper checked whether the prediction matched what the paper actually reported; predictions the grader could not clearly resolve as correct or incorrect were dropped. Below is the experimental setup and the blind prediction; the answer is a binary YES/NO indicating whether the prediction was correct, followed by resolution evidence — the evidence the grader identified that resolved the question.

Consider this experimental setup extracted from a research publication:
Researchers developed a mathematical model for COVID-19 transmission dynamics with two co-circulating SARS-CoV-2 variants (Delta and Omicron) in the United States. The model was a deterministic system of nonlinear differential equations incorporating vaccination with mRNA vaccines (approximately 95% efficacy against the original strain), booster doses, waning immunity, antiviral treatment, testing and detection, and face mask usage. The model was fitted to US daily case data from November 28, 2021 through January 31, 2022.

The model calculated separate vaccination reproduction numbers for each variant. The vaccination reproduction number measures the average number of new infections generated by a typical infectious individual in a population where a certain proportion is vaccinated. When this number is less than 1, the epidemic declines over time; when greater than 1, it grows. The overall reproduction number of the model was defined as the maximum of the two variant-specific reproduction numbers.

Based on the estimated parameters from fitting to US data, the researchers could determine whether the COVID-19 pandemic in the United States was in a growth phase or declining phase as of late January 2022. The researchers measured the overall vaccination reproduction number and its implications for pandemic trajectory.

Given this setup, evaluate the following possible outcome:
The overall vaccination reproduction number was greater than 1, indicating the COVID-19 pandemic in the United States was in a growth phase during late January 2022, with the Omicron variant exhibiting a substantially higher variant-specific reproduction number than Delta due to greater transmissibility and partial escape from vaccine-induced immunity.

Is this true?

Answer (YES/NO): NO